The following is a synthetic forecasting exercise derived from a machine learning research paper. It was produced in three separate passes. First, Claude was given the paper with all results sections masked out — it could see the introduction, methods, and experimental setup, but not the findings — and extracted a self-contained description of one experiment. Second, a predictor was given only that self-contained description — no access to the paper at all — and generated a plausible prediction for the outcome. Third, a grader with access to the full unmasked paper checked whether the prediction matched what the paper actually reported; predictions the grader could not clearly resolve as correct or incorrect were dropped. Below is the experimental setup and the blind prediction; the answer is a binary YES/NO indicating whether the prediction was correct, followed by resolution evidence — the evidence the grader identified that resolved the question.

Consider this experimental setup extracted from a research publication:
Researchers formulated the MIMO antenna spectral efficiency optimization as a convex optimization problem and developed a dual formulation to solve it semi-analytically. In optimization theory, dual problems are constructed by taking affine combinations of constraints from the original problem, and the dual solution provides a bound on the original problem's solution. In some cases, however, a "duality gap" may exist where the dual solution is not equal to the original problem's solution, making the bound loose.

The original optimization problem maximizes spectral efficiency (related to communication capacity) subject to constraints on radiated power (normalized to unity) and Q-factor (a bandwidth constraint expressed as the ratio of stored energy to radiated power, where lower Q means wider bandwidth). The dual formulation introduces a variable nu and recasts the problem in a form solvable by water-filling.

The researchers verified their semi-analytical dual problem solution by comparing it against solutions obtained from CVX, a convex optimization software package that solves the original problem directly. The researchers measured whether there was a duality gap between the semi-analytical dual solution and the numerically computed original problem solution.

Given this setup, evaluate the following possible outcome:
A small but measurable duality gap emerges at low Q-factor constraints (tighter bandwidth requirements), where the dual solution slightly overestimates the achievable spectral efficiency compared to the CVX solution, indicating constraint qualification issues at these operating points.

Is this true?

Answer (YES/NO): NO